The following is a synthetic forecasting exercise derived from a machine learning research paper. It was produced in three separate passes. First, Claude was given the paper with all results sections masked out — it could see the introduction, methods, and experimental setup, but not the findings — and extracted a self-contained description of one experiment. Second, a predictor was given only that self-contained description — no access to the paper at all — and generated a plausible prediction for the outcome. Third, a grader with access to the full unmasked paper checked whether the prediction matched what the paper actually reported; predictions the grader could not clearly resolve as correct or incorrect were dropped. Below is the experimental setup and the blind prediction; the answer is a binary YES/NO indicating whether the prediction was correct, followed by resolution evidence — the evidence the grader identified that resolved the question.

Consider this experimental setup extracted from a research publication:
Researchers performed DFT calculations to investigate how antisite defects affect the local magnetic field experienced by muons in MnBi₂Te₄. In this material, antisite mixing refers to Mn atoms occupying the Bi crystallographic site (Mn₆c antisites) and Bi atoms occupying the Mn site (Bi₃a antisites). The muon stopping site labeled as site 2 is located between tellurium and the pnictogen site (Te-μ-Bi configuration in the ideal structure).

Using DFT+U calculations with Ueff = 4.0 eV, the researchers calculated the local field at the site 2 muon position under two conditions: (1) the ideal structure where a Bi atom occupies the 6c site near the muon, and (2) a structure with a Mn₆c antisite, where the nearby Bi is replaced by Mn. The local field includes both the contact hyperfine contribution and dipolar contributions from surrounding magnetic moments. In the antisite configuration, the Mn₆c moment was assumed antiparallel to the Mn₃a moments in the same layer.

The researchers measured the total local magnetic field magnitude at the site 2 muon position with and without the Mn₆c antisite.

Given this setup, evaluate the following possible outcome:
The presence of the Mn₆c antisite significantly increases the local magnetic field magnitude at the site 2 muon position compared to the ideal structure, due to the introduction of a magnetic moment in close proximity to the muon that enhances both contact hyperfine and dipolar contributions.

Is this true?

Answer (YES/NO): YES